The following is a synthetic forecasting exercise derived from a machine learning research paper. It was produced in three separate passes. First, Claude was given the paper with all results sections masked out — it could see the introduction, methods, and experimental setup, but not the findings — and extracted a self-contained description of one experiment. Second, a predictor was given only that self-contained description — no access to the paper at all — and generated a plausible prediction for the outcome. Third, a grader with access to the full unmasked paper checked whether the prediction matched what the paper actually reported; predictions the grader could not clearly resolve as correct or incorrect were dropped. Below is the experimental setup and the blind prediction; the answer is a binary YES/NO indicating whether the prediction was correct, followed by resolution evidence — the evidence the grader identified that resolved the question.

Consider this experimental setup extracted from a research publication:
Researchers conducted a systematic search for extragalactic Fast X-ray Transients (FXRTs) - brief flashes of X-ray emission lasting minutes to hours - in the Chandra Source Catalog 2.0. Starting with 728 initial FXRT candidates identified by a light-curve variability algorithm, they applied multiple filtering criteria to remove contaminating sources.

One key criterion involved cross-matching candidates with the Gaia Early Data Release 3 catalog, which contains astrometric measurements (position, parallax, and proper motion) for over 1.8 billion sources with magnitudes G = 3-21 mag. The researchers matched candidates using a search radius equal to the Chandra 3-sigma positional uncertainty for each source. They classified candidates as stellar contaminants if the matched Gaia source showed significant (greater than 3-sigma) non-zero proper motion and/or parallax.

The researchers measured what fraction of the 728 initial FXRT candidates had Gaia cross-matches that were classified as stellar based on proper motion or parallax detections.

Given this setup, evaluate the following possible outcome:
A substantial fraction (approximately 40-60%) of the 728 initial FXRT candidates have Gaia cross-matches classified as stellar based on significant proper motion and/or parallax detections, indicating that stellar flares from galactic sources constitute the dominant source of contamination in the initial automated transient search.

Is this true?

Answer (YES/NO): NO